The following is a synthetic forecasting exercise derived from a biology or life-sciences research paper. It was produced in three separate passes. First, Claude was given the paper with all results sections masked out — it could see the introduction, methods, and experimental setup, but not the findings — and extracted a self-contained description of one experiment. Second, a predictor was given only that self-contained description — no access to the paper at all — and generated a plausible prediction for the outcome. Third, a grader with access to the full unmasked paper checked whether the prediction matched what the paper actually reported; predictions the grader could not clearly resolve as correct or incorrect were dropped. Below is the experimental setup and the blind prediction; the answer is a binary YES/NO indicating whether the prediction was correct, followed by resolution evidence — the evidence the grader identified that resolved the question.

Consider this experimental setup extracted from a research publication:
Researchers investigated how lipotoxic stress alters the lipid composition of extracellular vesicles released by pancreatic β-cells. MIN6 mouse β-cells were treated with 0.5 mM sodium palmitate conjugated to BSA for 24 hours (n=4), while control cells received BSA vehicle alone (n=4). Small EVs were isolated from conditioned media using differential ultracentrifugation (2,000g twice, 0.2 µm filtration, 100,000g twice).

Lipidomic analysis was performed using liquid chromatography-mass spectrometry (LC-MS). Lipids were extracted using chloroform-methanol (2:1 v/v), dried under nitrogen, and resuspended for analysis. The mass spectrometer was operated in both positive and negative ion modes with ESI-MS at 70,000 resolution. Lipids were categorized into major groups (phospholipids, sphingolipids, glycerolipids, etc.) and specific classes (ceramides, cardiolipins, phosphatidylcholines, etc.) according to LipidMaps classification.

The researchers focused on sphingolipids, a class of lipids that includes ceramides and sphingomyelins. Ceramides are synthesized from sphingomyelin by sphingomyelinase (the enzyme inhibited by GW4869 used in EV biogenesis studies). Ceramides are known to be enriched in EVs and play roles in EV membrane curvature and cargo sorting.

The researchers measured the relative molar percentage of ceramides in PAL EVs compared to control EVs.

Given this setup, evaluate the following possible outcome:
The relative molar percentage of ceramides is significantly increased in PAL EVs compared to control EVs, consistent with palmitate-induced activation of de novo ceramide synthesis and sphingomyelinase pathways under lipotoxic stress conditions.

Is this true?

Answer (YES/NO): NO